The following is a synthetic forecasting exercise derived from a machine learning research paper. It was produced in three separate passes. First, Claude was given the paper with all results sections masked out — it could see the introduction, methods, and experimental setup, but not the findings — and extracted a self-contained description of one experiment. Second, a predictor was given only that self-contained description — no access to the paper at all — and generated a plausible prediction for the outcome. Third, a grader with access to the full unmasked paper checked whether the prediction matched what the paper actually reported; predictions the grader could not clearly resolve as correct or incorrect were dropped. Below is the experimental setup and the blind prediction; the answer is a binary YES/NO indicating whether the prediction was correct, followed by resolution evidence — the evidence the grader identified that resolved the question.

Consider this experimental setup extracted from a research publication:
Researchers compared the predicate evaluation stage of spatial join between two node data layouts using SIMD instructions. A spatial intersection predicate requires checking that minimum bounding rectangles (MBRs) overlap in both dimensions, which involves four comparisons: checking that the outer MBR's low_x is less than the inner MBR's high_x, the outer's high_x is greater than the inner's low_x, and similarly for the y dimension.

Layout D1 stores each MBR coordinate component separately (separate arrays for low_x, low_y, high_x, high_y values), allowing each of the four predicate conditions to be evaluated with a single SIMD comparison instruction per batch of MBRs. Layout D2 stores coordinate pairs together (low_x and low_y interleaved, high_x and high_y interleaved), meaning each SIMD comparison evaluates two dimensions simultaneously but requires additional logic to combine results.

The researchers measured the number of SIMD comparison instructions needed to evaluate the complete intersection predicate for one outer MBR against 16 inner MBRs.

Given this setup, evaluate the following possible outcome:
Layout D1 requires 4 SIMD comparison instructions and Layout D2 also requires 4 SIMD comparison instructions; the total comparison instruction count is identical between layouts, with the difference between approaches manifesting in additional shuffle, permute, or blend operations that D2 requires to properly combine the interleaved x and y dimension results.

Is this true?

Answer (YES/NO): NO